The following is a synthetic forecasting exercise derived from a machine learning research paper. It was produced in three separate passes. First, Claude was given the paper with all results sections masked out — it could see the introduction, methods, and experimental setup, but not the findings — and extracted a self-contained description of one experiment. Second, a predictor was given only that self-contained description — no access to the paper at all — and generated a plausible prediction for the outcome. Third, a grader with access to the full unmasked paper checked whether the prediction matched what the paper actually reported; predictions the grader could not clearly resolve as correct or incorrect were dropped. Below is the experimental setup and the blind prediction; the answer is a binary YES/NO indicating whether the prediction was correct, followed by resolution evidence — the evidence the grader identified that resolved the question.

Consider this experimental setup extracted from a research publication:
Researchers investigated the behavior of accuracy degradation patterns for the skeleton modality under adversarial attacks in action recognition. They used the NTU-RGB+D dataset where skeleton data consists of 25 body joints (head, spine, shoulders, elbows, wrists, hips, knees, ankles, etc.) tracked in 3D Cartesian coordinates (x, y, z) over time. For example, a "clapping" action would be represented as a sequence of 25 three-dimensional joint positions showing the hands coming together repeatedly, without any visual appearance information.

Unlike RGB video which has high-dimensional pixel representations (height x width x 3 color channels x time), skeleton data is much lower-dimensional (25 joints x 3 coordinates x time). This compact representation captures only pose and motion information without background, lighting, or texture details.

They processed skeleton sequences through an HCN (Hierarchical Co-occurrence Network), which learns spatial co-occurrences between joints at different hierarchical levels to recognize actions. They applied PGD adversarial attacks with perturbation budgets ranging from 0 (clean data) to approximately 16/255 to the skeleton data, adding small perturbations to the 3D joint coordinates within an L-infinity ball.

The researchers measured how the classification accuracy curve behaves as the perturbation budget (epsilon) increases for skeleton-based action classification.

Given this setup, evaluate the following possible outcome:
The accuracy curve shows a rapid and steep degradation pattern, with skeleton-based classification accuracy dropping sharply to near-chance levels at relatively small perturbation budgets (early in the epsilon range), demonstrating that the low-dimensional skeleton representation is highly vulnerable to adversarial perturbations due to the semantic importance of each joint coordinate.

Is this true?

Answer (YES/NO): NO